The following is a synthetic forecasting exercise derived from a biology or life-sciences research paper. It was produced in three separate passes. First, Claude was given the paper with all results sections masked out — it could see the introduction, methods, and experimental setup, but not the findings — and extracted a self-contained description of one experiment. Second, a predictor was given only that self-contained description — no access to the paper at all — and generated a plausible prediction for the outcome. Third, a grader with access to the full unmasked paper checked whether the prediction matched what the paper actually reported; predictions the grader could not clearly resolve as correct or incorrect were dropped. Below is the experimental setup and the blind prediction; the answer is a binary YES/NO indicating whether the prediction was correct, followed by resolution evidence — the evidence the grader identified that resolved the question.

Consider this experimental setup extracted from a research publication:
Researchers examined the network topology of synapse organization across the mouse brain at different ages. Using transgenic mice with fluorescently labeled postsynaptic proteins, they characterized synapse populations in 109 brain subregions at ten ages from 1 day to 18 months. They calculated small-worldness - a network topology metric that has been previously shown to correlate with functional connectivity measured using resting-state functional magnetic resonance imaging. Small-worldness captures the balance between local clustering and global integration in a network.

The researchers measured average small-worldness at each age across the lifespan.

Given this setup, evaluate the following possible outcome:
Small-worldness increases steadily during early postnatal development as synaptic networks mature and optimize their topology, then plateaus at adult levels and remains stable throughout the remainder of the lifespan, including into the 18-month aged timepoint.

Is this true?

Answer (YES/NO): NO